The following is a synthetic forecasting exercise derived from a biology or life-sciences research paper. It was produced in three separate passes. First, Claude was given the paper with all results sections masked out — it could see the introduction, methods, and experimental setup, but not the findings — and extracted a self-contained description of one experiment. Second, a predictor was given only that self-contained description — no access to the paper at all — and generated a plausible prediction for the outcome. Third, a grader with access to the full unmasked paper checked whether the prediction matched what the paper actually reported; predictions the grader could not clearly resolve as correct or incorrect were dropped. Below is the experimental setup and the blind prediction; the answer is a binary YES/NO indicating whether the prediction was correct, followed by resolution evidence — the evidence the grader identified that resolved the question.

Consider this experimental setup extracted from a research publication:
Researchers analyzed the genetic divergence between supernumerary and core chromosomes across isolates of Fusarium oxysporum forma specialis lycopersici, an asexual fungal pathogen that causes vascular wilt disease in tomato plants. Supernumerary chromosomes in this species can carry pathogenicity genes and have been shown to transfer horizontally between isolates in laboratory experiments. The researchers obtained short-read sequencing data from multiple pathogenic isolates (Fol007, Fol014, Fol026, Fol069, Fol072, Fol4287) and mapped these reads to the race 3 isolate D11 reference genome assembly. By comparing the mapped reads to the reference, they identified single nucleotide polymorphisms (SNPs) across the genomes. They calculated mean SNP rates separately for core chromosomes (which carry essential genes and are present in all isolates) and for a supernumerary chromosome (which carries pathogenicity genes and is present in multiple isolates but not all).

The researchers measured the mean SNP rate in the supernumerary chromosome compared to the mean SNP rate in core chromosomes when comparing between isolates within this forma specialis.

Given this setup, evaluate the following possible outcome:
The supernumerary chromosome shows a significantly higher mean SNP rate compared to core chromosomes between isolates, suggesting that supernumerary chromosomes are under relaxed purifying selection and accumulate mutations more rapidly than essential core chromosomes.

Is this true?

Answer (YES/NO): NO